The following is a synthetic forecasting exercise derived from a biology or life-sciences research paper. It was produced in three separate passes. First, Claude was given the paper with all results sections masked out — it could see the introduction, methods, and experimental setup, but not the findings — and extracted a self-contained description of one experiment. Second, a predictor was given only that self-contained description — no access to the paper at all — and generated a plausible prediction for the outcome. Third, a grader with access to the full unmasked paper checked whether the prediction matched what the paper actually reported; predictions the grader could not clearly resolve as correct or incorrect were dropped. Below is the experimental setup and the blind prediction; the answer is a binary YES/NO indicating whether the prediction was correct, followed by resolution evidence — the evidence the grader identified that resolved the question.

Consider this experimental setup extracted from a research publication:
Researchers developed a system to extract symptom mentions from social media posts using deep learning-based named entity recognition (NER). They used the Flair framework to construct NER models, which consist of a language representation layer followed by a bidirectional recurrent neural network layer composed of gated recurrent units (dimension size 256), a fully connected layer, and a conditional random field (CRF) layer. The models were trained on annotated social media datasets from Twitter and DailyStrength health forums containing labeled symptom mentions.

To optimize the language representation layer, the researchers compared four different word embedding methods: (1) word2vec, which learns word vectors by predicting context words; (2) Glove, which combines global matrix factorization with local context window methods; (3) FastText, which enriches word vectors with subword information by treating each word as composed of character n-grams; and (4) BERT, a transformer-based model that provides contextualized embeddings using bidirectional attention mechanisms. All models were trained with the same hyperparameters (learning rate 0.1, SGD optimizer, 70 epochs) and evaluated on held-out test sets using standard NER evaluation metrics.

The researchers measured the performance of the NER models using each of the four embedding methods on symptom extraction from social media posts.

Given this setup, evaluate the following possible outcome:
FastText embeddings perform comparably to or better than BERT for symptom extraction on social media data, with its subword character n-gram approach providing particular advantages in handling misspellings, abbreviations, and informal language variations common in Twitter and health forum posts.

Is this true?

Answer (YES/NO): YES